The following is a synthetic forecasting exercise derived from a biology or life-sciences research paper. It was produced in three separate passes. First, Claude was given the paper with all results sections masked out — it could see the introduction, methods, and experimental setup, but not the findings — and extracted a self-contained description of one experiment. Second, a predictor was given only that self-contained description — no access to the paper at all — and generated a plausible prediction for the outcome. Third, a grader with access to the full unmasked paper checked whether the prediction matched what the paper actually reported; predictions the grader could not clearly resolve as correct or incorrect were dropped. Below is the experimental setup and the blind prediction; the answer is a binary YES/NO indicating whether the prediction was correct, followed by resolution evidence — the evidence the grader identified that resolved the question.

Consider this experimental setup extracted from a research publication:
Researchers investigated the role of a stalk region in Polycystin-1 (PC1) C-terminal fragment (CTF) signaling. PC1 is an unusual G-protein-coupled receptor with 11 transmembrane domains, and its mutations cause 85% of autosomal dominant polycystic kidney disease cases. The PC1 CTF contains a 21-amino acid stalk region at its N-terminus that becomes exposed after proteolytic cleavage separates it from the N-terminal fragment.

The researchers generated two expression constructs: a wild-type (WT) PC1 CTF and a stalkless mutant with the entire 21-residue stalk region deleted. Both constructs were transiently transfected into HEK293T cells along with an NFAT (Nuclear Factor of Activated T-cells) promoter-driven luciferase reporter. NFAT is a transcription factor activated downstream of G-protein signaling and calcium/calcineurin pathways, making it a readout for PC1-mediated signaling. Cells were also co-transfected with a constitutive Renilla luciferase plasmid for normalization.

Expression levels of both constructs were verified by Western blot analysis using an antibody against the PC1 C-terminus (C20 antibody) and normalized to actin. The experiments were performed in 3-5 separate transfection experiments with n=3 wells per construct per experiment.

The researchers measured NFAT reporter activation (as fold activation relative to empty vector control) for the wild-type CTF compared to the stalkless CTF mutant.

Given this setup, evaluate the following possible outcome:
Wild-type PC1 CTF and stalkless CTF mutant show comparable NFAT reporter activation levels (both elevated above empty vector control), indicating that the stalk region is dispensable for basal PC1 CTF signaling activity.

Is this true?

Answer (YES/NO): NO